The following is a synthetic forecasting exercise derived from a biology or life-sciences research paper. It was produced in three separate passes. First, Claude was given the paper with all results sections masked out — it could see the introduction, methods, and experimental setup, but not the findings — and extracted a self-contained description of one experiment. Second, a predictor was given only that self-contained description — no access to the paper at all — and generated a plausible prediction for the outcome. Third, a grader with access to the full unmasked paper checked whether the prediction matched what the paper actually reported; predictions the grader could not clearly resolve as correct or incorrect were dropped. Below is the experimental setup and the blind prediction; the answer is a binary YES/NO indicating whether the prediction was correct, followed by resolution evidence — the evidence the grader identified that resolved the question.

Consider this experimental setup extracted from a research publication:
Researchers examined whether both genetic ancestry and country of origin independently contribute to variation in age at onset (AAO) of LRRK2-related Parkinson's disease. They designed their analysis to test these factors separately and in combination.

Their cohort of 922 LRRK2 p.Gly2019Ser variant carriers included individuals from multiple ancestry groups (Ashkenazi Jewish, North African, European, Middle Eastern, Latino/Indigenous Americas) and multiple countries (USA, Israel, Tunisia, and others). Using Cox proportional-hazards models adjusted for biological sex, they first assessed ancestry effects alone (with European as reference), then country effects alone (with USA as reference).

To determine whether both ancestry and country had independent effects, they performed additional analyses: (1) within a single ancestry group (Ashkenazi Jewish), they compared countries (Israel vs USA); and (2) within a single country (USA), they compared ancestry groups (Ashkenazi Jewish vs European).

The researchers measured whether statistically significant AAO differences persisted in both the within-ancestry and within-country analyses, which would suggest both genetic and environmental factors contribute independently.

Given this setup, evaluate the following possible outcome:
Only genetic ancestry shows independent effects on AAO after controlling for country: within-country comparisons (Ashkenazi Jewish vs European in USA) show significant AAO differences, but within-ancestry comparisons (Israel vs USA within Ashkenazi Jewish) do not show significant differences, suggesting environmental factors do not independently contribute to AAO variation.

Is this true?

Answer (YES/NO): NO